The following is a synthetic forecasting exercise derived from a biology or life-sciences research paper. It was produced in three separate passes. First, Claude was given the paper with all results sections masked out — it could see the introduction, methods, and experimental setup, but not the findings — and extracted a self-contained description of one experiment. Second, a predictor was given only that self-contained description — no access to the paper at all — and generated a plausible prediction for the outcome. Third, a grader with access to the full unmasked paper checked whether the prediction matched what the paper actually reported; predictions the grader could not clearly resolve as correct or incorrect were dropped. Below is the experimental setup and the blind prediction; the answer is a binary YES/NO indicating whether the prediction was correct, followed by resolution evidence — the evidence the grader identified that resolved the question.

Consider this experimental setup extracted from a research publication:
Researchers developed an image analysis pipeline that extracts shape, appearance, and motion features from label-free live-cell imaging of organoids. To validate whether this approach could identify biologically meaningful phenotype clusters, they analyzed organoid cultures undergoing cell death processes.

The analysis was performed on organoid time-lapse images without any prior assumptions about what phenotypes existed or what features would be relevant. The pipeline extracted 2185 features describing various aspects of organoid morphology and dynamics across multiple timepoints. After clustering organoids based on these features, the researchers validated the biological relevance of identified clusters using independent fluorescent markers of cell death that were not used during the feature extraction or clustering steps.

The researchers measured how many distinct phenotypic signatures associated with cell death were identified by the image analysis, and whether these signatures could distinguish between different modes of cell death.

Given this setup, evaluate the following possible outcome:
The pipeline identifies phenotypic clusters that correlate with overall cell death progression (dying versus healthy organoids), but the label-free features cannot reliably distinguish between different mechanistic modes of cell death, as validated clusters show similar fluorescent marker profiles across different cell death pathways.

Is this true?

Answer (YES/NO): NO